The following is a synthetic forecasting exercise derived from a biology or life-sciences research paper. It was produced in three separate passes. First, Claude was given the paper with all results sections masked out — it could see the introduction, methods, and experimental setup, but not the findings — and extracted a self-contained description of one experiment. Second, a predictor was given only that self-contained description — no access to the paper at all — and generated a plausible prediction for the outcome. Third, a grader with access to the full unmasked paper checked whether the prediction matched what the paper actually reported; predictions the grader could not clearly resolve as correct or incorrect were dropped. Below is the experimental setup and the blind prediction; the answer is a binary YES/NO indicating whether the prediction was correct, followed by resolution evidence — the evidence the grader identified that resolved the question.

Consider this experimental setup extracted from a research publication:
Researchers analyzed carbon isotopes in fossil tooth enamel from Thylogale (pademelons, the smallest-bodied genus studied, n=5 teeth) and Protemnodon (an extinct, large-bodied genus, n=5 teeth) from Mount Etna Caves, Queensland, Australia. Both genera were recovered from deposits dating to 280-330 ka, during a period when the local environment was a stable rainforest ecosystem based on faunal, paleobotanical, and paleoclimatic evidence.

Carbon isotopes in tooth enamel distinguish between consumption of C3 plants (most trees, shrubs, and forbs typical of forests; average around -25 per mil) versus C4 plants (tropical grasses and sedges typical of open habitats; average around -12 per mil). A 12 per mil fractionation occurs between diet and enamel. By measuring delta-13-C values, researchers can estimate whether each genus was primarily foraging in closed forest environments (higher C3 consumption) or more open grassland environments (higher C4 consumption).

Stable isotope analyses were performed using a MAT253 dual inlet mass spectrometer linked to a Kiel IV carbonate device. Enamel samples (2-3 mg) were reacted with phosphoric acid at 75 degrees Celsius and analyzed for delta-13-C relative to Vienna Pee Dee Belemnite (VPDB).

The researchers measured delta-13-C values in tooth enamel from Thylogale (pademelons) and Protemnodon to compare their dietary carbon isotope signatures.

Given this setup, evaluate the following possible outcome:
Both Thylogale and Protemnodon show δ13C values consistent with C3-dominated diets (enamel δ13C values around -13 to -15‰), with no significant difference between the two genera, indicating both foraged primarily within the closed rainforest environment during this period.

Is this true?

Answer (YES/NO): NO